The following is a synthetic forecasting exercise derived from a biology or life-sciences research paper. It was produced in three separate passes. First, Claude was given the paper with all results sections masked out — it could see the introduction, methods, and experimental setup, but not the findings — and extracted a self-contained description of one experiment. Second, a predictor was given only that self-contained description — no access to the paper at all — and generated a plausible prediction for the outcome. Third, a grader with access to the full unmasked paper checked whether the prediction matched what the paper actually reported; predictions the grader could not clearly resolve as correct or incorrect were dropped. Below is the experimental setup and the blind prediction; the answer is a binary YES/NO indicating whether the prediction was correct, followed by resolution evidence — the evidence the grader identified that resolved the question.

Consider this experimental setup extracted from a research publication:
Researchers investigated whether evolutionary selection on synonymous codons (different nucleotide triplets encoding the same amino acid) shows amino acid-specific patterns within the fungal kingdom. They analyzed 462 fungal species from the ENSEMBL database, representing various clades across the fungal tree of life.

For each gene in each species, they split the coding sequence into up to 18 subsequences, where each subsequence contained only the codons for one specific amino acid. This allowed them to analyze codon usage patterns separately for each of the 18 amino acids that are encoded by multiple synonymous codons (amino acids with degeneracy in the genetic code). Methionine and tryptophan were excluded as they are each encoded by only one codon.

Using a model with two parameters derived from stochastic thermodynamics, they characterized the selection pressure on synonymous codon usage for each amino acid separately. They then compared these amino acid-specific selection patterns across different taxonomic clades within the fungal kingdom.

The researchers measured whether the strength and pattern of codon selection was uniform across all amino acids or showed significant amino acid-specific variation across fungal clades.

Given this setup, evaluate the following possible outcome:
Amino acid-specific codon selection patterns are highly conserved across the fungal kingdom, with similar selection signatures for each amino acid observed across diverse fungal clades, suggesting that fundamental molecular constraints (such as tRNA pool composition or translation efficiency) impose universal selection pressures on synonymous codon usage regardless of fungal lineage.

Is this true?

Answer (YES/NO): NO